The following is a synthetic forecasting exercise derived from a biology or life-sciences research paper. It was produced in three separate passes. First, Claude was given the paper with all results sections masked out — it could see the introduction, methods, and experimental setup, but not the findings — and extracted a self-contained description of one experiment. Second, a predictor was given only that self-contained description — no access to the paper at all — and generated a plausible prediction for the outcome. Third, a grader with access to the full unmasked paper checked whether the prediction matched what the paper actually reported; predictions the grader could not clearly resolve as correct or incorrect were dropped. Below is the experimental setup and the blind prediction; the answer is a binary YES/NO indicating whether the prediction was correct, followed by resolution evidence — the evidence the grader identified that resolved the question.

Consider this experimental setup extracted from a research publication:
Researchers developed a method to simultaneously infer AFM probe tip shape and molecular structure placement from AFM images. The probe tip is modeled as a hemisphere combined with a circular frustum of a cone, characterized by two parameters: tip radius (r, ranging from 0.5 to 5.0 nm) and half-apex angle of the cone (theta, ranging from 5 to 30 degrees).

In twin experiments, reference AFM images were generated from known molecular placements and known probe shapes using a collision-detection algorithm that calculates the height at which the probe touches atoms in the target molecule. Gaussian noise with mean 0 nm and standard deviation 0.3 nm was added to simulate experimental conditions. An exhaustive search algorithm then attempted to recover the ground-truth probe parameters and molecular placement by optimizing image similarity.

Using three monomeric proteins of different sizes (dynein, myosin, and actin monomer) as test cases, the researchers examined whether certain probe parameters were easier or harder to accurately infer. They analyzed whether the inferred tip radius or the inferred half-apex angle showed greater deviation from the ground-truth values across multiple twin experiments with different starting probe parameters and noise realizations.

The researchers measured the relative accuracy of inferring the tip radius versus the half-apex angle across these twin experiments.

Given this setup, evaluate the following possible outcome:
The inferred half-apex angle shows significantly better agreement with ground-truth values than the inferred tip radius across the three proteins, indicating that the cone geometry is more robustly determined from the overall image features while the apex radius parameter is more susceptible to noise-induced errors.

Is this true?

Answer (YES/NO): NO